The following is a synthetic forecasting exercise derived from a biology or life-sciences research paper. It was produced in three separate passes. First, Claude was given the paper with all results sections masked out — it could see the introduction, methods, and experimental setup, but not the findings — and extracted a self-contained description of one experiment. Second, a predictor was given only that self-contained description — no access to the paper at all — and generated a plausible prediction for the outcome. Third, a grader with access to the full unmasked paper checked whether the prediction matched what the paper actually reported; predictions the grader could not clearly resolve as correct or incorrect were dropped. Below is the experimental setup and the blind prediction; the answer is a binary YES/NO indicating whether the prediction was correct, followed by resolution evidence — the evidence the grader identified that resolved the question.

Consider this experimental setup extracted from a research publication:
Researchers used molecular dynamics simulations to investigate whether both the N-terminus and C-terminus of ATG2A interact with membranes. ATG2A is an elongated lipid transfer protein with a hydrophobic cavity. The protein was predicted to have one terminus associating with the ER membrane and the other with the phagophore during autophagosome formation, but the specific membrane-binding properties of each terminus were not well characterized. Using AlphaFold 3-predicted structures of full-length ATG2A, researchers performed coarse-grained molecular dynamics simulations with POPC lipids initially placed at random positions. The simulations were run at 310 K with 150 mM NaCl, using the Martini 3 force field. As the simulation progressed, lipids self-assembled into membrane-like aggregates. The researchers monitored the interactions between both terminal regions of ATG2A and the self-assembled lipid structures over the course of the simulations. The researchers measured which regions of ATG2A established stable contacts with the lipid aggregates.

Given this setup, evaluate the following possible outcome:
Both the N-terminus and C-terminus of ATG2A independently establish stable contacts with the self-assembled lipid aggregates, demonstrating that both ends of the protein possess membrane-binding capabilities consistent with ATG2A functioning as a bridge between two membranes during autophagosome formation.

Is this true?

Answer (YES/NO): NO